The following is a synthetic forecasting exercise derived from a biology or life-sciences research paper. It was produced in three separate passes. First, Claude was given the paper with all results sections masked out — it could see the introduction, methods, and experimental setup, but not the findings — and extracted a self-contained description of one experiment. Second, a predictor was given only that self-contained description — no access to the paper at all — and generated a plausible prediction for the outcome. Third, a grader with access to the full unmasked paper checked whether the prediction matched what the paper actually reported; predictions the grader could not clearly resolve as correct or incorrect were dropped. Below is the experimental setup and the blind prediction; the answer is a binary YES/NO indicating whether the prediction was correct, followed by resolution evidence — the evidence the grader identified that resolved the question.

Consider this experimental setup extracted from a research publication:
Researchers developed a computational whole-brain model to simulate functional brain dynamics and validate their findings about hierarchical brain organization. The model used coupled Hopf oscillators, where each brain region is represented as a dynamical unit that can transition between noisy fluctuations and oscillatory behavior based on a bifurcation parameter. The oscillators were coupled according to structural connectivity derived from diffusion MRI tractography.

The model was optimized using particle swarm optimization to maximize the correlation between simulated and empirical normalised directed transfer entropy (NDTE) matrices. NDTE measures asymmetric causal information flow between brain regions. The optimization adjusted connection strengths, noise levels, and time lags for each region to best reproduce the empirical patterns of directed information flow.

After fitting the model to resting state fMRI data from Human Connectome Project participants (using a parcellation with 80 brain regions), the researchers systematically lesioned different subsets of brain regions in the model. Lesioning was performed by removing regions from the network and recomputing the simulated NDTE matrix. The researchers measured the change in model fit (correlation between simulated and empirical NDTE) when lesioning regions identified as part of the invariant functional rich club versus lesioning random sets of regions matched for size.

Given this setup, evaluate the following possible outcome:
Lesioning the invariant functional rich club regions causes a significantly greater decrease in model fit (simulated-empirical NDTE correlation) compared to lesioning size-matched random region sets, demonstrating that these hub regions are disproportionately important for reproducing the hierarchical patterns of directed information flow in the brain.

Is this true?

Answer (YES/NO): YES